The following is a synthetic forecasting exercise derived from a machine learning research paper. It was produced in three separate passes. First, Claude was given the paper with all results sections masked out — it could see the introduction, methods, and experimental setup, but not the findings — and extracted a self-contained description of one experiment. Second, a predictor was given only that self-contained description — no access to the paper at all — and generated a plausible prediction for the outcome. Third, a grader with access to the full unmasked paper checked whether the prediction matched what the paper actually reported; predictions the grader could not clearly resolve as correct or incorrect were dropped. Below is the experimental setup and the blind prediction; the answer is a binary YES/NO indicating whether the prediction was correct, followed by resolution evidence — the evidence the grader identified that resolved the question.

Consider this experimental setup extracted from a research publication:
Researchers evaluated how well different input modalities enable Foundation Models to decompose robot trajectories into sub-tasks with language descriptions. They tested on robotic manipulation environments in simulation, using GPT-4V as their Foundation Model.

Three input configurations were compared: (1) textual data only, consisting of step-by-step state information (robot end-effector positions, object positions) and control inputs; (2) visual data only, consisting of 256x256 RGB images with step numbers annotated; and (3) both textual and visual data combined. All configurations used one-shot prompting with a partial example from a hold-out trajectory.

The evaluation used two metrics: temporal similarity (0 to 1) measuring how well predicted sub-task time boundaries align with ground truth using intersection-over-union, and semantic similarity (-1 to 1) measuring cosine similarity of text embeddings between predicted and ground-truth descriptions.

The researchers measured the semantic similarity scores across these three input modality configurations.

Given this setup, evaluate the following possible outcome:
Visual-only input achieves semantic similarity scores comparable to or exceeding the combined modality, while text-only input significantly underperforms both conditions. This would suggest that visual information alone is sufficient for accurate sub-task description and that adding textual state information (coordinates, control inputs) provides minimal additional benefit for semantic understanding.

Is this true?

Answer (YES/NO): NO